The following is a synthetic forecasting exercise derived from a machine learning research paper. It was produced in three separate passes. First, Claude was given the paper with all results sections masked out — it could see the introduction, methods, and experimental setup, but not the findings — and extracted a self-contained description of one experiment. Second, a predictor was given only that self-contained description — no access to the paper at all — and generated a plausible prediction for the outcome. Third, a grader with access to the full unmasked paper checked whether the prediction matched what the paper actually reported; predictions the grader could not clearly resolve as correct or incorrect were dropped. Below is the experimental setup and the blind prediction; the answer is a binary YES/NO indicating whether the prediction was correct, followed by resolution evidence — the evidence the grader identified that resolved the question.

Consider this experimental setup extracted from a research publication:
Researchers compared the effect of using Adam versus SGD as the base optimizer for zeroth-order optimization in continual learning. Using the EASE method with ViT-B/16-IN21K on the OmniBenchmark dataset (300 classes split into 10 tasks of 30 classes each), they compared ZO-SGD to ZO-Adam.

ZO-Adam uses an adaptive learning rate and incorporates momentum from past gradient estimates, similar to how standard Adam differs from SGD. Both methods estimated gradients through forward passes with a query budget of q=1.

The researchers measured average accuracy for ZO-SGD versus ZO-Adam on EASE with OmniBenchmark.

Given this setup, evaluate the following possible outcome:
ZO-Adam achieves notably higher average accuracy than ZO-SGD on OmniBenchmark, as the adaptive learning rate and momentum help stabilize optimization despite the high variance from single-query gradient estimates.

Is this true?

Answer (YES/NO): YES